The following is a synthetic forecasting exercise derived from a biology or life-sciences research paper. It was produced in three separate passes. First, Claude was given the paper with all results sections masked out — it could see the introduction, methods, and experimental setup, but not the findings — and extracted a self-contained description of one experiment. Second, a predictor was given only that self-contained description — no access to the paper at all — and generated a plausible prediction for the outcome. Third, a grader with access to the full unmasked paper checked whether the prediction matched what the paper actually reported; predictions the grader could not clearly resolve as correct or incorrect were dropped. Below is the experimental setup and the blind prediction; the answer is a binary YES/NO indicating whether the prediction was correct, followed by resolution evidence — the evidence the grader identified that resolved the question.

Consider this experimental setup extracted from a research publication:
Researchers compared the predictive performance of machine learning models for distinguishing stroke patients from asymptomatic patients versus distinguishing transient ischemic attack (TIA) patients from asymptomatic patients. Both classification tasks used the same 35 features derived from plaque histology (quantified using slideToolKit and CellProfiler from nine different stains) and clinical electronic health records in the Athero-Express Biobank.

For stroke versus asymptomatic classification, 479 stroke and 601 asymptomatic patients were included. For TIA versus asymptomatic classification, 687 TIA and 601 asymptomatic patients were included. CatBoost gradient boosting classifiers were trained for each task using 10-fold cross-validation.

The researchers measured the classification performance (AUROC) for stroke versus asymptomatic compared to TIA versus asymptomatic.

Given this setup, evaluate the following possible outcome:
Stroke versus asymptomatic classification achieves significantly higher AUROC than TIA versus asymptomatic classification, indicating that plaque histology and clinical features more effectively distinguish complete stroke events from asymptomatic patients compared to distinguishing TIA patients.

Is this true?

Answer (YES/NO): NO